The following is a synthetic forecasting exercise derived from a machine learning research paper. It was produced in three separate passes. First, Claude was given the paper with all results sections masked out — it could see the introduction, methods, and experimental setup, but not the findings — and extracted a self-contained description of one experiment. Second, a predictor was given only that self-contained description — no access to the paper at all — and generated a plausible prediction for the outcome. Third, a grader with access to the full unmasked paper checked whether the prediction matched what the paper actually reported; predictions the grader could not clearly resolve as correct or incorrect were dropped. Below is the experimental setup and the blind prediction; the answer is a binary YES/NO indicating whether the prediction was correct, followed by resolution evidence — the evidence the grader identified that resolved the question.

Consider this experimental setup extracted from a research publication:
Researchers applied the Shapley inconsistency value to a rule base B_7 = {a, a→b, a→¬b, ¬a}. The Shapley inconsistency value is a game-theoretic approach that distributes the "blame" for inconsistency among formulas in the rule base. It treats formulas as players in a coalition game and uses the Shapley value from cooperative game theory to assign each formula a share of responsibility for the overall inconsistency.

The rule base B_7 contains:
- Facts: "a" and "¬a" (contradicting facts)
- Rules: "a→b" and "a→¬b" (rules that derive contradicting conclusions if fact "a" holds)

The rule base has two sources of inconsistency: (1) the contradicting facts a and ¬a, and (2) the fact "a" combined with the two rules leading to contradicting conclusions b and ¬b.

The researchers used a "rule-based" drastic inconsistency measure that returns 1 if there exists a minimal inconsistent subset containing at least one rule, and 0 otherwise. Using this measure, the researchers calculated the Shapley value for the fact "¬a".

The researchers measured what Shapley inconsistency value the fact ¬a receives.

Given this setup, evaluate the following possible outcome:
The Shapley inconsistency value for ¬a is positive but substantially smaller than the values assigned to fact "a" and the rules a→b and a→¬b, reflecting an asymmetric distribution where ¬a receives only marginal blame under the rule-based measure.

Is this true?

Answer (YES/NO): NO